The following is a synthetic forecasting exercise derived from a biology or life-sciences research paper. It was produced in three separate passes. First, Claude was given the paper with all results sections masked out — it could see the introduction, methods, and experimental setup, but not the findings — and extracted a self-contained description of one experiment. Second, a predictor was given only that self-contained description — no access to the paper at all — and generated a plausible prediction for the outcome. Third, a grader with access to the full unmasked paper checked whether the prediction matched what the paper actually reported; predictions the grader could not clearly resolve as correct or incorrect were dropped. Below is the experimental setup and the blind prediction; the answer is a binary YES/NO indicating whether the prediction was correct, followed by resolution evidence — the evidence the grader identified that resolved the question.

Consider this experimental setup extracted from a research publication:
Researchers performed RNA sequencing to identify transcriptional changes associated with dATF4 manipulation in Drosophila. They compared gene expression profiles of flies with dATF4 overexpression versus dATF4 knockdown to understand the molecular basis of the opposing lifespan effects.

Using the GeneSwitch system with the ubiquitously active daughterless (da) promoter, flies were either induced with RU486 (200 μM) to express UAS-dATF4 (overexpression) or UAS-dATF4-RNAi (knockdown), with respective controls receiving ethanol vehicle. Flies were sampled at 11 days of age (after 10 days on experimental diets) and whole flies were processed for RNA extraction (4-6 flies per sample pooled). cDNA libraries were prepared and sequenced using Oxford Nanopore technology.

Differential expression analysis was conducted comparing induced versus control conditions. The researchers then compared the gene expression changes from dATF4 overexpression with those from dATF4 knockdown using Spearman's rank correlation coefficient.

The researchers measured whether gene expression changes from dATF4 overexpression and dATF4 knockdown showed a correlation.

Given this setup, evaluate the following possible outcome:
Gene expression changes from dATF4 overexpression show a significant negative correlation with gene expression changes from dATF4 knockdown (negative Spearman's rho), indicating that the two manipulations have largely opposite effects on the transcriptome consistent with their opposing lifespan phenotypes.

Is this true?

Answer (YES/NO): YES